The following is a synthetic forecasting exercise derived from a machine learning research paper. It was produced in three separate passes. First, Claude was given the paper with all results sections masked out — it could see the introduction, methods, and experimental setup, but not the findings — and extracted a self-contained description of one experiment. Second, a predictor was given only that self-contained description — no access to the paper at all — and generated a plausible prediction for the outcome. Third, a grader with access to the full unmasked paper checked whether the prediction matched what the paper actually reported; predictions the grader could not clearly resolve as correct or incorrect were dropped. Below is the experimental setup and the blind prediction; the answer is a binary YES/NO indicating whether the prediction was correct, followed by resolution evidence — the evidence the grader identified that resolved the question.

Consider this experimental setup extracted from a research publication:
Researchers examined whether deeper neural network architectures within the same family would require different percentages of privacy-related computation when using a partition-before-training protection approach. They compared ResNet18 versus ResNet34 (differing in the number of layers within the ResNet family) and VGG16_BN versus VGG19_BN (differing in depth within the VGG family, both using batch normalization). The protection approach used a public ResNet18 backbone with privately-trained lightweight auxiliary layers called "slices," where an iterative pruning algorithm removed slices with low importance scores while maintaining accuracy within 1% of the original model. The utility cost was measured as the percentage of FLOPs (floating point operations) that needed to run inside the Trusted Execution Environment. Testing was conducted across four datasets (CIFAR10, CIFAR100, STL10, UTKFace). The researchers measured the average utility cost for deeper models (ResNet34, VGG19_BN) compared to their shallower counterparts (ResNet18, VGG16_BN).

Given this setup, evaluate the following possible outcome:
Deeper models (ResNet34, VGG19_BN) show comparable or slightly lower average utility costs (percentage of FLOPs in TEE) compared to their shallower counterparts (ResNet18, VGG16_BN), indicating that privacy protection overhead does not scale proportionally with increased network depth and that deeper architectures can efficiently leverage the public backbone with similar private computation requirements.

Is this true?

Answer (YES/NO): NO